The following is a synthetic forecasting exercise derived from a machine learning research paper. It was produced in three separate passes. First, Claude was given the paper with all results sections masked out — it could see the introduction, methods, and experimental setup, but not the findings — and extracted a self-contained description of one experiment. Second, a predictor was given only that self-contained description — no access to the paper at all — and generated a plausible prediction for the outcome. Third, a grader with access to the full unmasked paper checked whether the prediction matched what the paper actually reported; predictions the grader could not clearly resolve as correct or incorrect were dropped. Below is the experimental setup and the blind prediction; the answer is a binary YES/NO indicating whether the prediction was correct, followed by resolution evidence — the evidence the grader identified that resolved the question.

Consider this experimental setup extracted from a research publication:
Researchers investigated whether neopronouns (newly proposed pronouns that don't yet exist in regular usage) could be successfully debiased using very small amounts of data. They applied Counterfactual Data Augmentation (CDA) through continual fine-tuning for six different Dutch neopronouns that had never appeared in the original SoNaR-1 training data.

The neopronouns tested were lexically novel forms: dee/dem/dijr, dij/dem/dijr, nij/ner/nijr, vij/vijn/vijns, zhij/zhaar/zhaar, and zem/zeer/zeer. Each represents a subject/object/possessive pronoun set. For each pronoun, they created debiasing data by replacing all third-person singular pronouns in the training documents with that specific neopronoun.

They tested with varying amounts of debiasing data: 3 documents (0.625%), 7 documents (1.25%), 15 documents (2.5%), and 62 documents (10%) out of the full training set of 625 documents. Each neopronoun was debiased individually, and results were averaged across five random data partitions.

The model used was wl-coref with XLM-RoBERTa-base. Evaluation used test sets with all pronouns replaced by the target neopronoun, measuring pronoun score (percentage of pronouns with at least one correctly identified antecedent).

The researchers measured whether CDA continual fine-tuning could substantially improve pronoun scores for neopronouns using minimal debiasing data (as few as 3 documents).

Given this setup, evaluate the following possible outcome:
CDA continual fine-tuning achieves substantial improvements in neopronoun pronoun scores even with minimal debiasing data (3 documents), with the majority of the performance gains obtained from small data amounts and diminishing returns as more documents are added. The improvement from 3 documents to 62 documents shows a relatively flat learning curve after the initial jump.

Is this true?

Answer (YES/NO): NO